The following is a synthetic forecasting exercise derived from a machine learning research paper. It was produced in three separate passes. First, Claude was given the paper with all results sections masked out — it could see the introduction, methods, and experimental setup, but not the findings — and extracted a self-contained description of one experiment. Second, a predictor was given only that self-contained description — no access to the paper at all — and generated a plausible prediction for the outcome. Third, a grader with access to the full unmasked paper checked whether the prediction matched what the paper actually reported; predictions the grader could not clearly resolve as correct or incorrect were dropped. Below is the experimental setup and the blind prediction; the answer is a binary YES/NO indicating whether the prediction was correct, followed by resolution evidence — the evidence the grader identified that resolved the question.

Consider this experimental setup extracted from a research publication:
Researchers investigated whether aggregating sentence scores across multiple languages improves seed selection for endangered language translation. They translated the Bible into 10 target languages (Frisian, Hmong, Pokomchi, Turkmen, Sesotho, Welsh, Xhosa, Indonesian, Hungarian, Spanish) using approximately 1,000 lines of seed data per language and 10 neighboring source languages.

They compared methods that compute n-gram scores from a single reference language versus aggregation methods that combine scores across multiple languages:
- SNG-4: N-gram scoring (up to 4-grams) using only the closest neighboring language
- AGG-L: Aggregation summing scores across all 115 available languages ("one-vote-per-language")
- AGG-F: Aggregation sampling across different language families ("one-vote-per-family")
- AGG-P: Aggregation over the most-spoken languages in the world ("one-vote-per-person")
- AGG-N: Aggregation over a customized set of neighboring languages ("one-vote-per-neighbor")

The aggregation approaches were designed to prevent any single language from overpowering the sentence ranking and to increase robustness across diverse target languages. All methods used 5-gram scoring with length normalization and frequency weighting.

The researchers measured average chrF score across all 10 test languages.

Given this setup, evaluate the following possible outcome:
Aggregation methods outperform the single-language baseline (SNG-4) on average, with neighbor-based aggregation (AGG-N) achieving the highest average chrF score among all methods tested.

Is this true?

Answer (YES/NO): NO